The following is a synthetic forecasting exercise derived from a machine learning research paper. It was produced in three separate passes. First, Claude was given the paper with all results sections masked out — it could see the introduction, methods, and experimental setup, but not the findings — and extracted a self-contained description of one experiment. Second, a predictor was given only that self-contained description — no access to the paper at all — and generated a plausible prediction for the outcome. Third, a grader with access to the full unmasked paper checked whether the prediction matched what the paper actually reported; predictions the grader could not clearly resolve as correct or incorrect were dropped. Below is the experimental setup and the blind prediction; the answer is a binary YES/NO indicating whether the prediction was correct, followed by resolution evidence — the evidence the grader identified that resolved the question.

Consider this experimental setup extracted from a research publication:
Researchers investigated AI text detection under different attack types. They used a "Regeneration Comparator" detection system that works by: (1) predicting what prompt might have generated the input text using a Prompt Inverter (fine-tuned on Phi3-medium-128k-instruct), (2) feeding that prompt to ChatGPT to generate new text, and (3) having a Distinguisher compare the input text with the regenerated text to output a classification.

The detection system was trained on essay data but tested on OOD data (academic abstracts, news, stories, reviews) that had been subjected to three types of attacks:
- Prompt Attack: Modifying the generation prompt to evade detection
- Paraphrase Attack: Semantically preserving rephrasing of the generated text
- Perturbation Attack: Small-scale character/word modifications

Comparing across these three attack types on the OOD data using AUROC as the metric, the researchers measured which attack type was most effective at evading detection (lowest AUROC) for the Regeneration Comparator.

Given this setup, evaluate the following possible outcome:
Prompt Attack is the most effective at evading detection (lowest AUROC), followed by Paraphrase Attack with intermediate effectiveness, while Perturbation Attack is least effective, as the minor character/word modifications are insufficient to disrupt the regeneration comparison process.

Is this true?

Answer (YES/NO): NO